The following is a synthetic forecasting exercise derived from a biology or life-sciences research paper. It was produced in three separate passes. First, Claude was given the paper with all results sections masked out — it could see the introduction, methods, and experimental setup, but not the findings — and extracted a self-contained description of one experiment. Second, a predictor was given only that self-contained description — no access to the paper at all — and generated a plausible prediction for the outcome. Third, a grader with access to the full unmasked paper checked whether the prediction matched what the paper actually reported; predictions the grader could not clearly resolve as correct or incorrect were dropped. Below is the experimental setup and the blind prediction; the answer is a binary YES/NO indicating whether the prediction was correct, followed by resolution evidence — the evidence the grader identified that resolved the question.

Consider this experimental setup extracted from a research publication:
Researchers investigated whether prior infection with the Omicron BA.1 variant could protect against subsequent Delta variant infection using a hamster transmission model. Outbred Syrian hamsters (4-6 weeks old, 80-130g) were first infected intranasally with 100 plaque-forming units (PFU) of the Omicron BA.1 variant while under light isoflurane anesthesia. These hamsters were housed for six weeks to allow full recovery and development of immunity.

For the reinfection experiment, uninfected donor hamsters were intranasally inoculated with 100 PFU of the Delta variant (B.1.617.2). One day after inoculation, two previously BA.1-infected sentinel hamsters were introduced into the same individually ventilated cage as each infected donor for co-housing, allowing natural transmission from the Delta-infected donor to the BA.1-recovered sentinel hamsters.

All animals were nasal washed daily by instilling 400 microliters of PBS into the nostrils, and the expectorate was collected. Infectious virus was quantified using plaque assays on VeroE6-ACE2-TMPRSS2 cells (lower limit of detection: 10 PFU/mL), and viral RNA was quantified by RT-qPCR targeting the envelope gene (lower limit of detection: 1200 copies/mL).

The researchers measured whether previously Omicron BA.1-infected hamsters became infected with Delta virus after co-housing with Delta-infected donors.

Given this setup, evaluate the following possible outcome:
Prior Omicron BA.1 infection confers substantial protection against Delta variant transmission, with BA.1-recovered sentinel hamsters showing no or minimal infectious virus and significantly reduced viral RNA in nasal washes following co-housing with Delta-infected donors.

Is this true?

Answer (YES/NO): NO